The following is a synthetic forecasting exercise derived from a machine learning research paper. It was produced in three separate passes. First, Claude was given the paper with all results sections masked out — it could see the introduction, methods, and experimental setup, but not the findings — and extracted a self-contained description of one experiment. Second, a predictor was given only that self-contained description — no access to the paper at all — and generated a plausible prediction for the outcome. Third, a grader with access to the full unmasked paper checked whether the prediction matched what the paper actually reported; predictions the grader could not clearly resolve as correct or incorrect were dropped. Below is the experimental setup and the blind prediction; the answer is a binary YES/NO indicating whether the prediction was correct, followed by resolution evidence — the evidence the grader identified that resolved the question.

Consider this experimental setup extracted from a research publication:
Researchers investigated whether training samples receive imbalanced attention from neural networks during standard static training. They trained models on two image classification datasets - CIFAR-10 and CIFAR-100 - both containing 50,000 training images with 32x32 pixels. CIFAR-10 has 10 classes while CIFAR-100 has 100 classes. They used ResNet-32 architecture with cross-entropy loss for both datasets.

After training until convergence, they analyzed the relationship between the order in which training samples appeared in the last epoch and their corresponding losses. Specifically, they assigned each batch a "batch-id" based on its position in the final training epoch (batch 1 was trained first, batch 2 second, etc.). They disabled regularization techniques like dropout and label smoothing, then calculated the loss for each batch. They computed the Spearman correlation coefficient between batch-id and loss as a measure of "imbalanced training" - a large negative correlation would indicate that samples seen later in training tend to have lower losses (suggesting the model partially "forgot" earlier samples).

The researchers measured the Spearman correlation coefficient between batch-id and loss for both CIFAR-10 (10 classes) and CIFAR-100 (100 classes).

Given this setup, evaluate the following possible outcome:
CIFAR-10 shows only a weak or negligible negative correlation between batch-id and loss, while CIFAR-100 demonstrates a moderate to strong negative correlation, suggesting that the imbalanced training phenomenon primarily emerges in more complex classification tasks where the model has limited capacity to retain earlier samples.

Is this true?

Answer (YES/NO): NO